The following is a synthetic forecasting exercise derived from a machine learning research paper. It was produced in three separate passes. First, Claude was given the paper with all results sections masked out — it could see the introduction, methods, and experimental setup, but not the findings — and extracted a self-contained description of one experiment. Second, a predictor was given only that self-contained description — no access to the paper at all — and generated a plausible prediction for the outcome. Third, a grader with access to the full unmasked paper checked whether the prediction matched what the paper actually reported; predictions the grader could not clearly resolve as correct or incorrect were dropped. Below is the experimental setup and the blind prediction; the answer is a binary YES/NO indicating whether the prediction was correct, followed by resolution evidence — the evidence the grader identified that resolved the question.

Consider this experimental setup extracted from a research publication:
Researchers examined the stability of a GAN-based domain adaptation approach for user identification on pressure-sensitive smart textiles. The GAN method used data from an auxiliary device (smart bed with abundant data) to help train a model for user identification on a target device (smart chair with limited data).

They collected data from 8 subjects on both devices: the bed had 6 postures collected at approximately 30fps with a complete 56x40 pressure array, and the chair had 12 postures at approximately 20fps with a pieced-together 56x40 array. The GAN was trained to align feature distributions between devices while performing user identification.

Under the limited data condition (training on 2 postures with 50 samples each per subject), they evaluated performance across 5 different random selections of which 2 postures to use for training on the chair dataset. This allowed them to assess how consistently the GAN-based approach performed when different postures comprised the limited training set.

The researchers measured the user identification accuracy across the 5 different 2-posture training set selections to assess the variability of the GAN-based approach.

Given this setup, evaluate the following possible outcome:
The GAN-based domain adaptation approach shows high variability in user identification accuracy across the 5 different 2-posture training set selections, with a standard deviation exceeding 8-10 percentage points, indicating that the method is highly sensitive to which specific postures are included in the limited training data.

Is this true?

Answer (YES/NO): NO